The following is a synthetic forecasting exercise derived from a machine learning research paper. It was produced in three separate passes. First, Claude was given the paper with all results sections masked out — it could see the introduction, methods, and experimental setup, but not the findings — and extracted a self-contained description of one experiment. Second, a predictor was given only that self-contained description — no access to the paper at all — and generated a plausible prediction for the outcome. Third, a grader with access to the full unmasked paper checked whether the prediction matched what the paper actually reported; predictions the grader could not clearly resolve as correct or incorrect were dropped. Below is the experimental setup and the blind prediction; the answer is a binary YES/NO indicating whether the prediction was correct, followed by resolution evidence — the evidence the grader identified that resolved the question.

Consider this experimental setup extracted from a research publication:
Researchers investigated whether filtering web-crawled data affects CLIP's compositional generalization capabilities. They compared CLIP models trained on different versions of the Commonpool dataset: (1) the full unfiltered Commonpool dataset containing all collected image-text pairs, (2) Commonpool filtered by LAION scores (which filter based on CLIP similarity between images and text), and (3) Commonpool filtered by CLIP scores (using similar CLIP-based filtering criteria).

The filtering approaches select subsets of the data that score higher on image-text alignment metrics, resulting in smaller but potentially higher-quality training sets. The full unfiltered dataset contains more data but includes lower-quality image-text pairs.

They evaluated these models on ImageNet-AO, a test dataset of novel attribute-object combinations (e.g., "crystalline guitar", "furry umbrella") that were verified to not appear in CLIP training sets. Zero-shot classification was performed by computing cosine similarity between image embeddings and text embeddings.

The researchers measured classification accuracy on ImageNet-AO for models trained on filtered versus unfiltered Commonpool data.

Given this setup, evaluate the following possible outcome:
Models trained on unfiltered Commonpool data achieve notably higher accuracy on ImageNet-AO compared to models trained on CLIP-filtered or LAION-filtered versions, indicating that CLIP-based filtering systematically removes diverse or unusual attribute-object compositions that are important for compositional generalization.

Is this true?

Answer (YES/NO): NO